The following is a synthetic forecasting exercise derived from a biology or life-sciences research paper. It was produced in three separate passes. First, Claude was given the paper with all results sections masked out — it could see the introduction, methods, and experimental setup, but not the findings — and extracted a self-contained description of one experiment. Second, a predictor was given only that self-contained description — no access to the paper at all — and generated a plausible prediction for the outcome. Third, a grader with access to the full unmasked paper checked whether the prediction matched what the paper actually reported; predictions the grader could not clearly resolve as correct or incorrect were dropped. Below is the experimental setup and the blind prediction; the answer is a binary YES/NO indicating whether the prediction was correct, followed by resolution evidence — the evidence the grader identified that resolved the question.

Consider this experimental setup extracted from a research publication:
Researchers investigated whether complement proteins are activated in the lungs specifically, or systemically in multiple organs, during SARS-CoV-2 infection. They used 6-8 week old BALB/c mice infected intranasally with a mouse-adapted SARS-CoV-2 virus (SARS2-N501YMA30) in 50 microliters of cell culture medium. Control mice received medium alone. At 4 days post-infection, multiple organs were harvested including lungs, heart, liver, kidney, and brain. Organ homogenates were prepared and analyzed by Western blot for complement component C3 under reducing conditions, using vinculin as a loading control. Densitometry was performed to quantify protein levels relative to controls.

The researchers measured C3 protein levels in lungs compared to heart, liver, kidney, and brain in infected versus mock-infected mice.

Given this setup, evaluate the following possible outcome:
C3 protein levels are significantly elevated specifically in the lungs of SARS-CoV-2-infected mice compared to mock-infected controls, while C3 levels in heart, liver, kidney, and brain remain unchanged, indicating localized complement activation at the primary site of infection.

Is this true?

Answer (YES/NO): YES